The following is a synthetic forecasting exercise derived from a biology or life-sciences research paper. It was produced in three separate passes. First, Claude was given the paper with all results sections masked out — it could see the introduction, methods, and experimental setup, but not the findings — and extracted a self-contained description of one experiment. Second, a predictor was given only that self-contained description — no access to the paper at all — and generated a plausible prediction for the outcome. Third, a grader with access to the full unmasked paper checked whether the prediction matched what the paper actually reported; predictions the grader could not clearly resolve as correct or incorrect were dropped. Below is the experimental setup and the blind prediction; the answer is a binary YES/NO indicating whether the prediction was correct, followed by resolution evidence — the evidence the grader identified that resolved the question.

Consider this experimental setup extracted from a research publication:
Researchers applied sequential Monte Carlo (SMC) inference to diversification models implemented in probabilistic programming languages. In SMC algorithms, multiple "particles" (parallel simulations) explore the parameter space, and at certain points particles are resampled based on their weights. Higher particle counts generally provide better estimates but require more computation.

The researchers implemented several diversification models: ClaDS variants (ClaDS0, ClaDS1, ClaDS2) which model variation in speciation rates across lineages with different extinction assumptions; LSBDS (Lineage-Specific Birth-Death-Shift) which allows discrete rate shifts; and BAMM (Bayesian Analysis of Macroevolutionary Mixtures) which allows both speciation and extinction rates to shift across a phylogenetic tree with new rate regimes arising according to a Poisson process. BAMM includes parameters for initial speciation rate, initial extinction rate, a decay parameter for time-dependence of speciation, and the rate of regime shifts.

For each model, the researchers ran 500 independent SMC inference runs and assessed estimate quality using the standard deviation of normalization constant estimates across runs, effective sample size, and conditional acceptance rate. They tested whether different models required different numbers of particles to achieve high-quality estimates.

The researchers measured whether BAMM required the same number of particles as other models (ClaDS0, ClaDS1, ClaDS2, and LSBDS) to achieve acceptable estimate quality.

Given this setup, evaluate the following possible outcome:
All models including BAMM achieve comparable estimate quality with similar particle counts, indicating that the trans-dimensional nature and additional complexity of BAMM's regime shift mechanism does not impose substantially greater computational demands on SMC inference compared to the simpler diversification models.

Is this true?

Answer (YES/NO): NO